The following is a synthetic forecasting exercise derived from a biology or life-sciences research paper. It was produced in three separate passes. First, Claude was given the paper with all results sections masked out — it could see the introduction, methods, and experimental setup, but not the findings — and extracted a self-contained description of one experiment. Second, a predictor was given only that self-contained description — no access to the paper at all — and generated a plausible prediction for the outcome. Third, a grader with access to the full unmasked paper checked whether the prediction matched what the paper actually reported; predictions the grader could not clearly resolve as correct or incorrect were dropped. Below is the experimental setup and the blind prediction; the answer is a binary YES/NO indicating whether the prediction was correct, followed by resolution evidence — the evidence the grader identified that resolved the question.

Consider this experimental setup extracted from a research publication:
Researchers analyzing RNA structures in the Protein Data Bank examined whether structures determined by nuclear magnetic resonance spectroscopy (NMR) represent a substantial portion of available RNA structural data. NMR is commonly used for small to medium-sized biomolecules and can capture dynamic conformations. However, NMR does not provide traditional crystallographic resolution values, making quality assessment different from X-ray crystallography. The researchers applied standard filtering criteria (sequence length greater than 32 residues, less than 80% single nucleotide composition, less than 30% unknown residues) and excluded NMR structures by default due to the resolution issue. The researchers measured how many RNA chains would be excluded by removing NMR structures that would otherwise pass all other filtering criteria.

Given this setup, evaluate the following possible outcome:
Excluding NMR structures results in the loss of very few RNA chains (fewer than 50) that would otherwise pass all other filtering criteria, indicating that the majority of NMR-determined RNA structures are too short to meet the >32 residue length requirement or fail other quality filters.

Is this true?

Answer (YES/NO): NO